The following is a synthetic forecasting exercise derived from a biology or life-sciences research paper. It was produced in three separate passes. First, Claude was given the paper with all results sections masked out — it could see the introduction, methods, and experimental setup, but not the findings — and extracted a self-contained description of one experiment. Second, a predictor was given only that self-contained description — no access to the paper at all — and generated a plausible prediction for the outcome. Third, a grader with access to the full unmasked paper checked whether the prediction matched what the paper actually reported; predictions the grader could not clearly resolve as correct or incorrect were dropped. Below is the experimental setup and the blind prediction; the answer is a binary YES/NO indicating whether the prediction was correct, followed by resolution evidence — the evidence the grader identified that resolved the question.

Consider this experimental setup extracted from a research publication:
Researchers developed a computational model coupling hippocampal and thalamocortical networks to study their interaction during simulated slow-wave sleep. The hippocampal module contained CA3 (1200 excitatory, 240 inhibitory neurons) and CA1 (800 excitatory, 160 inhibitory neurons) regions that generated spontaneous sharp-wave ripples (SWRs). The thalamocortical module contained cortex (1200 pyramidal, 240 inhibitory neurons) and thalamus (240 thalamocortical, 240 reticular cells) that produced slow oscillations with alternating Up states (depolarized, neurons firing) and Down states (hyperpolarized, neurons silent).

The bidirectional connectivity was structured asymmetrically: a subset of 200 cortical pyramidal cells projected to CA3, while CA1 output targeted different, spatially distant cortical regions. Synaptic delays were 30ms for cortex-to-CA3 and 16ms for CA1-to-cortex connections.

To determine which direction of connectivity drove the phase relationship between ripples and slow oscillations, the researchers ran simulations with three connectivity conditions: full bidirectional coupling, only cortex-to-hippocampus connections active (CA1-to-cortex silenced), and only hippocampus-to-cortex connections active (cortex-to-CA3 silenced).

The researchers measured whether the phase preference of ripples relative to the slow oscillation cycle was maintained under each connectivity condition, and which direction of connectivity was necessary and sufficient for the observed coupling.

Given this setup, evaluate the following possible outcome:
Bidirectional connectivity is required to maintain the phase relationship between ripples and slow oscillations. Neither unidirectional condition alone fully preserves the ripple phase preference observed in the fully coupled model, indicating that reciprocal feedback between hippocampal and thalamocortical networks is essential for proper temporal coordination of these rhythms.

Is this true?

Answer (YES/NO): NO